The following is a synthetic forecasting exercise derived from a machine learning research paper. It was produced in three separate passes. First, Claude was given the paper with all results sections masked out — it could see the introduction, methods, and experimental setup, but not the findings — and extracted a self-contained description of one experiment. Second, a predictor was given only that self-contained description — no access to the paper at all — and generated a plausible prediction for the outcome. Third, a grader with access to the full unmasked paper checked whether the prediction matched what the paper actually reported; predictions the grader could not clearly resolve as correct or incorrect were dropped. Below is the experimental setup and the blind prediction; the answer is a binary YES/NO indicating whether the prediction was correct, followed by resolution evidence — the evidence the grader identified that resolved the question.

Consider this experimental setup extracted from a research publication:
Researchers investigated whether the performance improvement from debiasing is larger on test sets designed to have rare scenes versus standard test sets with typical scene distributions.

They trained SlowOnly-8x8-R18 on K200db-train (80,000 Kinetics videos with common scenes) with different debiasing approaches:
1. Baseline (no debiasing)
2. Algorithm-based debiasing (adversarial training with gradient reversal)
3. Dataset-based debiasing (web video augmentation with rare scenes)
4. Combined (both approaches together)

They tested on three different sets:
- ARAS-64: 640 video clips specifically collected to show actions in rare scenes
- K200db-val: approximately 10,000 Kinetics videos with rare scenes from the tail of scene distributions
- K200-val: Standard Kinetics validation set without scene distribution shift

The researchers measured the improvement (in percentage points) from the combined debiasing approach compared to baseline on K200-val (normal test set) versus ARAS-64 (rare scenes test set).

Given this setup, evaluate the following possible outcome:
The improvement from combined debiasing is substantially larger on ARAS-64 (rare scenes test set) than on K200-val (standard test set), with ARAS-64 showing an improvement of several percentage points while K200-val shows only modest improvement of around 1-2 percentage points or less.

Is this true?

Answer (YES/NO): NO